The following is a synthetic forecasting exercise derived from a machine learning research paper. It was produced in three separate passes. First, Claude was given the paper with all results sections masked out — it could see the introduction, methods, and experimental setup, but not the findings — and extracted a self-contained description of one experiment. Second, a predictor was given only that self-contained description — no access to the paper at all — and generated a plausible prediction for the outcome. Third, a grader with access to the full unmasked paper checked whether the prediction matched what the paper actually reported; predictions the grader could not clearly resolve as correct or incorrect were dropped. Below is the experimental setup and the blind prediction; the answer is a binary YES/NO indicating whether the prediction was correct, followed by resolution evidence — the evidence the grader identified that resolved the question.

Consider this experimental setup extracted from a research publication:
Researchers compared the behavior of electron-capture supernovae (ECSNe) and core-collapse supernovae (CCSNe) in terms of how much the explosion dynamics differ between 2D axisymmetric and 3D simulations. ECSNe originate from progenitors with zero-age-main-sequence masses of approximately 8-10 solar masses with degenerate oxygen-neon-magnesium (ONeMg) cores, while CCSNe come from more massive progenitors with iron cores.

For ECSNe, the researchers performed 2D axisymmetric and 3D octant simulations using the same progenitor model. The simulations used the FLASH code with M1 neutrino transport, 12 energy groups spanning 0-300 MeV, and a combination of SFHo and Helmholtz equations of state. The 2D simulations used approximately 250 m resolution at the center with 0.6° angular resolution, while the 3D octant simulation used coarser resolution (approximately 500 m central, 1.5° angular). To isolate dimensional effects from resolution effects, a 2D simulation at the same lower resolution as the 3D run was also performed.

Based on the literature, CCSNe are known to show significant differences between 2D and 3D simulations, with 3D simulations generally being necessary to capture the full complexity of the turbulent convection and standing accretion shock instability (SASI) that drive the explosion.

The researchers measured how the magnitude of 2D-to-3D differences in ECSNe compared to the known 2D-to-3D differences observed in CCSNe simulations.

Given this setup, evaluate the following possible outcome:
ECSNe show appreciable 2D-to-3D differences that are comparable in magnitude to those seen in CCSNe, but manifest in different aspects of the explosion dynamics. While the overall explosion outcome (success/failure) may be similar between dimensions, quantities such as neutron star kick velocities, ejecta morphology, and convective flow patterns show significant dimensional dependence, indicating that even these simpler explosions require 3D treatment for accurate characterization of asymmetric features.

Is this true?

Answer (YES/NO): NO